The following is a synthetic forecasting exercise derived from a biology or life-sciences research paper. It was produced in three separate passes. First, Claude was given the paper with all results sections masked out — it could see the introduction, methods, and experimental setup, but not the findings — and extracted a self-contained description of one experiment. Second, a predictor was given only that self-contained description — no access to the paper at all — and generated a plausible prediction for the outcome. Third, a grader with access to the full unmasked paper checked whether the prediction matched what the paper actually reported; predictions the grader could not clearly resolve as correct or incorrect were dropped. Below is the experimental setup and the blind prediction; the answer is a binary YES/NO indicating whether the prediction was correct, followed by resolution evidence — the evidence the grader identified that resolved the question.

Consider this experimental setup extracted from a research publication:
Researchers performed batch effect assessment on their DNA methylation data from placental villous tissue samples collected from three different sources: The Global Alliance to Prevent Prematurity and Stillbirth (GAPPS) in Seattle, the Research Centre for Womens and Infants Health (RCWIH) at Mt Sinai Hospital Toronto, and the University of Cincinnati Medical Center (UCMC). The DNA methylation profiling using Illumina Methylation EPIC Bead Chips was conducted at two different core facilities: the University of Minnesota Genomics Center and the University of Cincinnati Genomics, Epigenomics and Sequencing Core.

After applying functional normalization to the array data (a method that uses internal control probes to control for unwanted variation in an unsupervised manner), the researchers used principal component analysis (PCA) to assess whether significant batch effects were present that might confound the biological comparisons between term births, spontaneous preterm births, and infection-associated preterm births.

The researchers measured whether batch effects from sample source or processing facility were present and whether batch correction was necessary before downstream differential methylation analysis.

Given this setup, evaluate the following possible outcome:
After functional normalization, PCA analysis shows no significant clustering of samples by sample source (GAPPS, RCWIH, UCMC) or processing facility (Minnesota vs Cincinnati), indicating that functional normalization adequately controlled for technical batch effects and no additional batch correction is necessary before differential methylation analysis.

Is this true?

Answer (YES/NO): YES